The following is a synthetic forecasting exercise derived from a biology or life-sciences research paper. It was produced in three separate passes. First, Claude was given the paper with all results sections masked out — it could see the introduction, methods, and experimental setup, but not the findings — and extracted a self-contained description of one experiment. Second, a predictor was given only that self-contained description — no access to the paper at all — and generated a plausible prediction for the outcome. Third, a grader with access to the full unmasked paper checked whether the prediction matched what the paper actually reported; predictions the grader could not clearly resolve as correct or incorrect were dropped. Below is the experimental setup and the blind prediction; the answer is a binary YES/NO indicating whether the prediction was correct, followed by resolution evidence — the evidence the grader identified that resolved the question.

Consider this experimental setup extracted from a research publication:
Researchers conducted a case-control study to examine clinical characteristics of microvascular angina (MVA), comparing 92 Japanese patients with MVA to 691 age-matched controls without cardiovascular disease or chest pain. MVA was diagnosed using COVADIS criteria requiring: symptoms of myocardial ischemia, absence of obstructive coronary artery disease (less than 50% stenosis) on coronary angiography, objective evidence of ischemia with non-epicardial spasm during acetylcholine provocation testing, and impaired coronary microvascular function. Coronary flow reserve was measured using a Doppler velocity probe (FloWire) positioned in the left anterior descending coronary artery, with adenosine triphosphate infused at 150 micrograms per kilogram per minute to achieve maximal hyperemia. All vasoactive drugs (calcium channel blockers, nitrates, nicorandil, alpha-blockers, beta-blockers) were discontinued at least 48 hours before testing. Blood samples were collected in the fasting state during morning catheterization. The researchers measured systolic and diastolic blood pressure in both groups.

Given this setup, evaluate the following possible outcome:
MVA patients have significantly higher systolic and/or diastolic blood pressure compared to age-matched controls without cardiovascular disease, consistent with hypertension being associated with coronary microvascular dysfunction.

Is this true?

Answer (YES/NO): NO